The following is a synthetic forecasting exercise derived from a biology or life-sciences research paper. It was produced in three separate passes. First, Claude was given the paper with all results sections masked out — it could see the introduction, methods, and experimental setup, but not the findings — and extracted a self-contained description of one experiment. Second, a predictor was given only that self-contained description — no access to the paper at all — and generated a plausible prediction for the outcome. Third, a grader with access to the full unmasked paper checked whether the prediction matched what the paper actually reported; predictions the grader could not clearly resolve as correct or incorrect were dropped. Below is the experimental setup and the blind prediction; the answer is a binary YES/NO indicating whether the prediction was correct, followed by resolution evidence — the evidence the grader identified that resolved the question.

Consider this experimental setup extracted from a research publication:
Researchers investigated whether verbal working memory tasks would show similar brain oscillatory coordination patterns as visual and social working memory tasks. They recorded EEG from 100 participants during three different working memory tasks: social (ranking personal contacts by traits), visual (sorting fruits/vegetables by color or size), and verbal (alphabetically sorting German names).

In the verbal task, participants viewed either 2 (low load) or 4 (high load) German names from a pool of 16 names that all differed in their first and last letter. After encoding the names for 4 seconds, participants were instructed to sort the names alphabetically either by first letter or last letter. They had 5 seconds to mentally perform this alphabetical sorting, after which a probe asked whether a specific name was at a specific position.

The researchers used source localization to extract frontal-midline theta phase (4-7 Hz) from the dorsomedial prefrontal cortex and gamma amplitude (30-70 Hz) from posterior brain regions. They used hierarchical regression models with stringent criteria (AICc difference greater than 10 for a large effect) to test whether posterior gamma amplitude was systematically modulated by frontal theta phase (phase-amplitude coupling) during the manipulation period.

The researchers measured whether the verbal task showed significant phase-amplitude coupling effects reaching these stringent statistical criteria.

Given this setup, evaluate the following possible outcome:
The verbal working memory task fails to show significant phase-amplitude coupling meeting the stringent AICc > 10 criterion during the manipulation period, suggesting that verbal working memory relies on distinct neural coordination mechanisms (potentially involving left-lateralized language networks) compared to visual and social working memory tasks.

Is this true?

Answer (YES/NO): YES